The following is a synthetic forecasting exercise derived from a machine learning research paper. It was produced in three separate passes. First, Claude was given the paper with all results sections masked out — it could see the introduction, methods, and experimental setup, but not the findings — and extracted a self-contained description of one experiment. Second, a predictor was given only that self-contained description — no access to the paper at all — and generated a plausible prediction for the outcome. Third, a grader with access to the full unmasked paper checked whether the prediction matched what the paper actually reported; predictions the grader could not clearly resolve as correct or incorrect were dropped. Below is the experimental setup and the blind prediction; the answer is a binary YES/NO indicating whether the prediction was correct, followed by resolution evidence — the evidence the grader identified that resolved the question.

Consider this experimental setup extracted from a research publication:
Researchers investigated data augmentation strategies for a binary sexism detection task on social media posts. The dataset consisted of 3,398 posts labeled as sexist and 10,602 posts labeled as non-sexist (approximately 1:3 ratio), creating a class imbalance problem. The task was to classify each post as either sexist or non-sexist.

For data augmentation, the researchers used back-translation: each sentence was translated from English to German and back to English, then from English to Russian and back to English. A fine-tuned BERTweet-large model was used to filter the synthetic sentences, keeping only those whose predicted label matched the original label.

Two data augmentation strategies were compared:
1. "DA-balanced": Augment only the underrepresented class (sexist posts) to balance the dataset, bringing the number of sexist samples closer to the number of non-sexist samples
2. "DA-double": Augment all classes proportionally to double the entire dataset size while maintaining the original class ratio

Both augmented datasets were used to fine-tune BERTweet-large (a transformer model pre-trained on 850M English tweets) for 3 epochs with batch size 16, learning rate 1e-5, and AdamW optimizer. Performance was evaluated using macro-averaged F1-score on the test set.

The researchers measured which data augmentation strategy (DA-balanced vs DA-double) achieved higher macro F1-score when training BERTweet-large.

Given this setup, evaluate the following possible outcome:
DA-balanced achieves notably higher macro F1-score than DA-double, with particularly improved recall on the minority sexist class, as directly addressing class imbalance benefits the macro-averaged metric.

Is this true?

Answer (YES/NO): NO